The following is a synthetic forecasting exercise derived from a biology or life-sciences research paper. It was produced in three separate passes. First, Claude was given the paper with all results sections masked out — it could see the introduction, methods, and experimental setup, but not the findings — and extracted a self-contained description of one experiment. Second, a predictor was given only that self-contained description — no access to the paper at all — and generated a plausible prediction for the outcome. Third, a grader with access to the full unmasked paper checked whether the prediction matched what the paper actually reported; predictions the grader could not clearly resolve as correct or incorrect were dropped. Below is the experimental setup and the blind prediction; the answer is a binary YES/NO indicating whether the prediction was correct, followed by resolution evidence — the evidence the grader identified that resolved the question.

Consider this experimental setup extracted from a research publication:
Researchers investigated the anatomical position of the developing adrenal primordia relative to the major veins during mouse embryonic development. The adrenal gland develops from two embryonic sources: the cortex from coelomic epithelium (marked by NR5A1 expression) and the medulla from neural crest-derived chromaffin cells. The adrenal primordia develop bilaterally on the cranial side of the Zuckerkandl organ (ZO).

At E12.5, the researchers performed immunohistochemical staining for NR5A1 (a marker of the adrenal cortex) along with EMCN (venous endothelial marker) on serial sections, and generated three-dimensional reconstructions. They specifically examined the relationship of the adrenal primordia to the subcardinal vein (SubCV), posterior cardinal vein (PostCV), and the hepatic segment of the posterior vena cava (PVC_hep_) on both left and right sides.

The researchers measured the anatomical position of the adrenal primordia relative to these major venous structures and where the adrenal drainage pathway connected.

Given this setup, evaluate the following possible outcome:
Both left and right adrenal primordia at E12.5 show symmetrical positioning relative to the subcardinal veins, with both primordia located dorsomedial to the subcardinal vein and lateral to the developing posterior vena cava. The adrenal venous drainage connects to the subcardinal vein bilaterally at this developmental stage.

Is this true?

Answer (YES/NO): NO